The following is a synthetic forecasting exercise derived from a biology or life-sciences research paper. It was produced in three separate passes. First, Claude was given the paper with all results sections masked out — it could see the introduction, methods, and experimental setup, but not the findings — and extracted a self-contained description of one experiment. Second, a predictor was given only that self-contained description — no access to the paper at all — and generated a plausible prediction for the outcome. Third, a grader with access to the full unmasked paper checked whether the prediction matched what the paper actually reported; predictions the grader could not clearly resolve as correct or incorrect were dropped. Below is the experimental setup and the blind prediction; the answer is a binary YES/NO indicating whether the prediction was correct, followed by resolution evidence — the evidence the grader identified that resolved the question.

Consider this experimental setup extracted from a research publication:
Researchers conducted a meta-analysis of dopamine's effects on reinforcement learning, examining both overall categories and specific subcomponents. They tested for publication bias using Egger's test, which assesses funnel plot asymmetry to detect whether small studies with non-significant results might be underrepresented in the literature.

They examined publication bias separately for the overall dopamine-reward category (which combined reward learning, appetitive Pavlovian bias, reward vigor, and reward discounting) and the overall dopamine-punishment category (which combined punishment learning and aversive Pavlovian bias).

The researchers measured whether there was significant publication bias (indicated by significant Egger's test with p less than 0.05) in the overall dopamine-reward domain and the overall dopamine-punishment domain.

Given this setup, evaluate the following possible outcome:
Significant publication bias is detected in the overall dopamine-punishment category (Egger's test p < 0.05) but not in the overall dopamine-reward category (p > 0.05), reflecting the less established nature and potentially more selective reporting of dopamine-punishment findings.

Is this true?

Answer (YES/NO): NO